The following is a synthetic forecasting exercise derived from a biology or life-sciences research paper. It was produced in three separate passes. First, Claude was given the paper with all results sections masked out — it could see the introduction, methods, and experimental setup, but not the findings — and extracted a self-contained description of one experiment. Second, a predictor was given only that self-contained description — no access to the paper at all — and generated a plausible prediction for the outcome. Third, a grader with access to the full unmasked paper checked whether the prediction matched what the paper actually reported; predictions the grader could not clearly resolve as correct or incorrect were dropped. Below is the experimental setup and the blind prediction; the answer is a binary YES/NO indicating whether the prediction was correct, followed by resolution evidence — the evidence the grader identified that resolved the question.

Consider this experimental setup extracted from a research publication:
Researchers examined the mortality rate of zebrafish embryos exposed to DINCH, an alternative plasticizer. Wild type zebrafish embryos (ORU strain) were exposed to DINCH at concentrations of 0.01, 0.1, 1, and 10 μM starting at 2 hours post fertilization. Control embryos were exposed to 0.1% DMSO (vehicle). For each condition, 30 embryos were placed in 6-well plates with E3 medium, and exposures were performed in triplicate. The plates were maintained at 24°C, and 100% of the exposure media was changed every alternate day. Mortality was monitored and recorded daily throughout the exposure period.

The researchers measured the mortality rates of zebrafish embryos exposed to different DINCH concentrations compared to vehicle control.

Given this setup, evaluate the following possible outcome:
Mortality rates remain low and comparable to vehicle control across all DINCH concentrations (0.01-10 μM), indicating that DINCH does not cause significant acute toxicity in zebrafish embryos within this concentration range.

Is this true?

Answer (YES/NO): YES